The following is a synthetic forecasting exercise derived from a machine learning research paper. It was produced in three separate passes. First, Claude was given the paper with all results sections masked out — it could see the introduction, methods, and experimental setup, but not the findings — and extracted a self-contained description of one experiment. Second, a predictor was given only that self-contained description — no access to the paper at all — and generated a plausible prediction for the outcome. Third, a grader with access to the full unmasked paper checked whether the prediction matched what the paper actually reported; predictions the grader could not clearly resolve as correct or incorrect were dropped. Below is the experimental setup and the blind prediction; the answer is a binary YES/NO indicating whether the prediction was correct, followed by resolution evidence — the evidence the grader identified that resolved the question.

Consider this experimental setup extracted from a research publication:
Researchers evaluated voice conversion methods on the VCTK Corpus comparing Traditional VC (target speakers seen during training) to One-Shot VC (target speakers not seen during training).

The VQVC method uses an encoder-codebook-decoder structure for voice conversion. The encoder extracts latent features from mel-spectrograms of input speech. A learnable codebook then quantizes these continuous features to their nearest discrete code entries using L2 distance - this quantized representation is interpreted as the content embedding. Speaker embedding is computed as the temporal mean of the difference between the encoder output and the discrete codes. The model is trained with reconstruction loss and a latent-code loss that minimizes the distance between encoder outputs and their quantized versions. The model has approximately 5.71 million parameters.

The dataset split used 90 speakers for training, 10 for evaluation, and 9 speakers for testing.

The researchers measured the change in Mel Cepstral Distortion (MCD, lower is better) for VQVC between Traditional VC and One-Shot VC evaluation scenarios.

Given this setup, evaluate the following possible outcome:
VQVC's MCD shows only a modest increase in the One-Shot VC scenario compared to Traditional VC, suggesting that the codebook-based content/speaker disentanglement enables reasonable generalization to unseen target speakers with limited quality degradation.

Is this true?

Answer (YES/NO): NO